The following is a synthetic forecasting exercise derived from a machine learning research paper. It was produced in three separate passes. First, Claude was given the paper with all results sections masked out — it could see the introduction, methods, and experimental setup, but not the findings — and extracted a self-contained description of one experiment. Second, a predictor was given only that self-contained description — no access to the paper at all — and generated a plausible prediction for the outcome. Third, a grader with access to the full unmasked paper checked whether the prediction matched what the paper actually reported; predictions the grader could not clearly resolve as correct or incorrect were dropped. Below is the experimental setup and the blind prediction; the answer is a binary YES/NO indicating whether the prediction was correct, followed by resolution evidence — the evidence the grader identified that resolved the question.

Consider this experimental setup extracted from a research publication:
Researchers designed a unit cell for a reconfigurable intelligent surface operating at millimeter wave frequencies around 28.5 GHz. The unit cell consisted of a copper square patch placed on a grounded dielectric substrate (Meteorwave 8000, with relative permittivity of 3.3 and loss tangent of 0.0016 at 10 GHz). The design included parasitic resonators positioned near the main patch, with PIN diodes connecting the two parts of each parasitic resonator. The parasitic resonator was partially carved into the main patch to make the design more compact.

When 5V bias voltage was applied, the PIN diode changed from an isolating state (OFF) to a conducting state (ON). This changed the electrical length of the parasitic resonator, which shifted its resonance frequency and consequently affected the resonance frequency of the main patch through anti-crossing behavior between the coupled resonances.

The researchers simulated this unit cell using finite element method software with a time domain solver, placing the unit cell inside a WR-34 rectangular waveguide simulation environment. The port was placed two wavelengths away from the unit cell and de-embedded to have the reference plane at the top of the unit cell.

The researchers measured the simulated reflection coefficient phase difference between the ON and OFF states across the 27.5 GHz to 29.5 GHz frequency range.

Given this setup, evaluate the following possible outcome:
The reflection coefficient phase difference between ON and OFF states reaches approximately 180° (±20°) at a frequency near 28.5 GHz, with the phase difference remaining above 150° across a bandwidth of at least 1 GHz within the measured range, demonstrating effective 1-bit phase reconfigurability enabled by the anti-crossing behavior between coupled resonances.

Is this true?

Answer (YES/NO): YES